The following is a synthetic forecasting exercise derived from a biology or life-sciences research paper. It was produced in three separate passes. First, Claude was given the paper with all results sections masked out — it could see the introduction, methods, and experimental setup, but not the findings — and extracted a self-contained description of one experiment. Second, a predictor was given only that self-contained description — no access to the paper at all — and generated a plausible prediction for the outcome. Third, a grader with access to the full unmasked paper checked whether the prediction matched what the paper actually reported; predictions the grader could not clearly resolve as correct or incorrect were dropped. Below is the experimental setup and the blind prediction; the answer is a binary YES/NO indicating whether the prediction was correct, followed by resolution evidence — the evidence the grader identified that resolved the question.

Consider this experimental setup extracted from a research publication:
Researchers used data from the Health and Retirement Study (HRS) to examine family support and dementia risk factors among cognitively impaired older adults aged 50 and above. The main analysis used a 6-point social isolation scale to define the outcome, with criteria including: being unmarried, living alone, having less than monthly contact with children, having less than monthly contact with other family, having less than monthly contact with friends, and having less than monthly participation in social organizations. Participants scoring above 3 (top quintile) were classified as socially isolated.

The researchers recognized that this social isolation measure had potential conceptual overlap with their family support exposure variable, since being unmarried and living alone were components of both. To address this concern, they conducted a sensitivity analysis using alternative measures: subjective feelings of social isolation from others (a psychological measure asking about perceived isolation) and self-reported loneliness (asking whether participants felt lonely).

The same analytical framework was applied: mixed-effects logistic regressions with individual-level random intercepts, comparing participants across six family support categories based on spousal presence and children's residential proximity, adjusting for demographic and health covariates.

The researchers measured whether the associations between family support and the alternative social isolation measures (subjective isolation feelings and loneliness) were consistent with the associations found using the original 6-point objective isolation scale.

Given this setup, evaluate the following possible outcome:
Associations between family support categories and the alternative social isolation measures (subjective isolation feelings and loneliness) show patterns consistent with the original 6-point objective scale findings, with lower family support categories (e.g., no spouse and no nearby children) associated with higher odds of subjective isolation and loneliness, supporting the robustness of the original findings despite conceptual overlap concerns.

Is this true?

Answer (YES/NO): YES